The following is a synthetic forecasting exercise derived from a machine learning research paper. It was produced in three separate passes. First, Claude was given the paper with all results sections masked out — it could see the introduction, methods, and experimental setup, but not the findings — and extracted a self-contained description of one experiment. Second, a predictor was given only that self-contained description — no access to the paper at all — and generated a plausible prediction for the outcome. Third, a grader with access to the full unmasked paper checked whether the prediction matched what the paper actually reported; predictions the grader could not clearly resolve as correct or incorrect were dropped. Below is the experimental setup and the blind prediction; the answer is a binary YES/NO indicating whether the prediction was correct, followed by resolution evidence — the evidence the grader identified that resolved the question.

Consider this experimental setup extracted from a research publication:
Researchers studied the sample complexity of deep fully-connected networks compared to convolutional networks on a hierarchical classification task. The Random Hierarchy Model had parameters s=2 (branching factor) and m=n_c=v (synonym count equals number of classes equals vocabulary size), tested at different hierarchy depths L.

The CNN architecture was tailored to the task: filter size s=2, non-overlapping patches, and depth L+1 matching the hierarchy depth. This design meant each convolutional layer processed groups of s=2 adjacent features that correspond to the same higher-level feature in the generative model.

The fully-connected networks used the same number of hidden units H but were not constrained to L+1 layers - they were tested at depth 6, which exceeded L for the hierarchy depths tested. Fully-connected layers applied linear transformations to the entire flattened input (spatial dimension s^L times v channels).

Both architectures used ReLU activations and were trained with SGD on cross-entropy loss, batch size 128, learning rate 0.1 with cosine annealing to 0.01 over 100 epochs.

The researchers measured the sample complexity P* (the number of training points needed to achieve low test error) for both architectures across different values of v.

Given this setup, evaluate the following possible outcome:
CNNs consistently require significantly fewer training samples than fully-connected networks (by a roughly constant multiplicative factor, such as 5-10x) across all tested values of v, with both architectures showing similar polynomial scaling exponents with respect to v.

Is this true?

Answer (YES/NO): NO